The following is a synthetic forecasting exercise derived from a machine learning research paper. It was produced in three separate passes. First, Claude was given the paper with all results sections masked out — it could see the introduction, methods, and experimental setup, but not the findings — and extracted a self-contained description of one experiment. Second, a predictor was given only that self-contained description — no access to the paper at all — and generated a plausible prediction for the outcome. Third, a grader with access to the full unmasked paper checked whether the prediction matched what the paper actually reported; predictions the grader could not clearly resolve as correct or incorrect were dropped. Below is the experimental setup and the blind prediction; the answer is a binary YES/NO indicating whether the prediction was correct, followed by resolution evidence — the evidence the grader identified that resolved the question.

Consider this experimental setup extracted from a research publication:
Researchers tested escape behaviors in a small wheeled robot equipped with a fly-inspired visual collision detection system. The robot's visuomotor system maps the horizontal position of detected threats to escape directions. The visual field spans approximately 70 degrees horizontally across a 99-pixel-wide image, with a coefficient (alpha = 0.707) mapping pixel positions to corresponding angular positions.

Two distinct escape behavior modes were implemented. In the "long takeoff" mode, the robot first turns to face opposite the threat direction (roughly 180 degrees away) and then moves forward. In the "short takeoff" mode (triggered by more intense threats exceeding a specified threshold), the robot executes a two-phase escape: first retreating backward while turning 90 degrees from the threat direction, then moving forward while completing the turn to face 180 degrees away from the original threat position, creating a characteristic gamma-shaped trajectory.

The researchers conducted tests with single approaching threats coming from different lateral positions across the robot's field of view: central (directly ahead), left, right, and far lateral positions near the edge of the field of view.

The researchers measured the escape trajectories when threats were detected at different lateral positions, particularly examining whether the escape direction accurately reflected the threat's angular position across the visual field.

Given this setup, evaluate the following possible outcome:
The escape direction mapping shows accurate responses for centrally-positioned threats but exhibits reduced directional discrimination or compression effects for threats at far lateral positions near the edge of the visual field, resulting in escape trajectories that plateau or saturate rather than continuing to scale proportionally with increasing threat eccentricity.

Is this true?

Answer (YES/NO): NO